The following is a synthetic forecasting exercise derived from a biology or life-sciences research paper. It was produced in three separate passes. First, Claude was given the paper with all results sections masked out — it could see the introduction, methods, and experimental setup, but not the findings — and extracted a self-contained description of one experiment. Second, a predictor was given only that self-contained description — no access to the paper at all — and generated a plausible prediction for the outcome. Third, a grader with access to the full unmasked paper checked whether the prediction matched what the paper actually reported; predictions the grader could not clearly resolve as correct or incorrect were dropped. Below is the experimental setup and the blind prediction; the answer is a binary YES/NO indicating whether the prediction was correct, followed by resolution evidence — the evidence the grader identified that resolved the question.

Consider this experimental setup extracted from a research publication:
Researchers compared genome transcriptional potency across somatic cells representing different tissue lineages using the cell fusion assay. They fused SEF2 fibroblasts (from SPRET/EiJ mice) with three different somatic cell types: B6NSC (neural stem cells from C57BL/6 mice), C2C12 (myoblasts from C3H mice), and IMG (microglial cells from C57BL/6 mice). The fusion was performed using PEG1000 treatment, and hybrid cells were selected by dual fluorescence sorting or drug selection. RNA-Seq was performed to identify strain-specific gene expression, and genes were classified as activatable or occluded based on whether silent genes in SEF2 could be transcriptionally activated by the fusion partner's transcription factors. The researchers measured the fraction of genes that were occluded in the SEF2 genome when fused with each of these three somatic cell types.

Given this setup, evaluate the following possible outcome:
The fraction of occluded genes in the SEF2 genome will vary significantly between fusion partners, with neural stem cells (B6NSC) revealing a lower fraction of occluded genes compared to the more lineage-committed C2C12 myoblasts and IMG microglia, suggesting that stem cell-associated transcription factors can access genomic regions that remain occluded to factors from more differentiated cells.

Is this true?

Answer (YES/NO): NO